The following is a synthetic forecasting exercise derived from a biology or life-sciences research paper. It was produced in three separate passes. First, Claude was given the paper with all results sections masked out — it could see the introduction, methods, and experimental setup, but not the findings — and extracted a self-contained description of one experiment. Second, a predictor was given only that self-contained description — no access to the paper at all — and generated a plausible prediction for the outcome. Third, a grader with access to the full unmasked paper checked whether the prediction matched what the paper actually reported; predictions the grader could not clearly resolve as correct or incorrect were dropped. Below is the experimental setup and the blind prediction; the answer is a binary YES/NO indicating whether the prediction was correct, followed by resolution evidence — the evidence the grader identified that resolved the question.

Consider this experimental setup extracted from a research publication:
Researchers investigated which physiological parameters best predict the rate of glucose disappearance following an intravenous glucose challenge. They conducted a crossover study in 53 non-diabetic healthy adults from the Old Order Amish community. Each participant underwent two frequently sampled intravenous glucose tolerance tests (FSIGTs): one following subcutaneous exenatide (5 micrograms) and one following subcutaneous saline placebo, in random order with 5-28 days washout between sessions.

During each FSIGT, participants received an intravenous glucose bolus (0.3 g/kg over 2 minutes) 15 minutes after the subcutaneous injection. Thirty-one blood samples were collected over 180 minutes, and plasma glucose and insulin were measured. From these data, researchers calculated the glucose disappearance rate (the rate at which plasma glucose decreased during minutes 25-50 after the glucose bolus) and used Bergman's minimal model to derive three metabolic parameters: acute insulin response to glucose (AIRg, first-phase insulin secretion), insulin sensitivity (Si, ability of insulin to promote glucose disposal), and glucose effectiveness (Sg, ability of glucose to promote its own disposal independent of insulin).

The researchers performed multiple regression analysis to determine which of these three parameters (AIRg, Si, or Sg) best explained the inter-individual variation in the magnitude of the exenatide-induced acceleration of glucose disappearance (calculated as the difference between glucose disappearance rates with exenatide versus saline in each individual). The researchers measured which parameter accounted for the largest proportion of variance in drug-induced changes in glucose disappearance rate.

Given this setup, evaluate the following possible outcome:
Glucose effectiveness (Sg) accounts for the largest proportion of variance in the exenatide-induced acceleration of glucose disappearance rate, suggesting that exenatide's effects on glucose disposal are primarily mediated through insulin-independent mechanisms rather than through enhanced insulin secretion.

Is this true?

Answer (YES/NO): NO